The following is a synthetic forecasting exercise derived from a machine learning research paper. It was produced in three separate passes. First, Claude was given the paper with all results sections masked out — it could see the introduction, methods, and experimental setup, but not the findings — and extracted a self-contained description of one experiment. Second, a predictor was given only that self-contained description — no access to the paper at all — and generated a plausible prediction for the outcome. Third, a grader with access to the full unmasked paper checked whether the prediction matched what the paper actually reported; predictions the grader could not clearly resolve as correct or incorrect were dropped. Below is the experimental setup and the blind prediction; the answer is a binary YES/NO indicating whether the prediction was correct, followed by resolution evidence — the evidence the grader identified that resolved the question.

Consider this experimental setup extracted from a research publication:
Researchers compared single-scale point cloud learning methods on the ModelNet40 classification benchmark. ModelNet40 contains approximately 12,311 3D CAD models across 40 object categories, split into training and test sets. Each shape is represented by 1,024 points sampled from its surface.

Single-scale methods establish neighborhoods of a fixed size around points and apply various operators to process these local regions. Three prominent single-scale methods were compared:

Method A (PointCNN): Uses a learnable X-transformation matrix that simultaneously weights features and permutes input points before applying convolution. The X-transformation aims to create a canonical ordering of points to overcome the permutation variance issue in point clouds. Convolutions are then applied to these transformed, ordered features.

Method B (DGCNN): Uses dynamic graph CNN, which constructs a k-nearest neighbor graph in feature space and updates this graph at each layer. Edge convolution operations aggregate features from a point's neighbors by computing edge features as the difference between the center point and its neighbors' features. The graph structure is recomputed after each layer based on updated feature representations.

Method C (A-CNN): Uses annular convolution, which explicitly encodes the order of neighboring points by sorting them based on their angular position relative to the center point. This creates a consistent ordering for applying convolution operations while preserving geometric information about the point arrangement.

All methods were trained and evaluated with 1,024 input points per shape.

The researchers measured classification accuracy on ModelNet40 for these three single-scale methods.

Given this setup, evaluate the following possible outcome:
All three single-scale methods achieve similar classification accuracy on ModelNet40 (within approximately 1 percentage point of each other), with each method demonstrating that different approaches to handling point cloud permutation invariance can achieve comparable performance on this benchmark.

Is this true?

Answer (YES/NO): YES